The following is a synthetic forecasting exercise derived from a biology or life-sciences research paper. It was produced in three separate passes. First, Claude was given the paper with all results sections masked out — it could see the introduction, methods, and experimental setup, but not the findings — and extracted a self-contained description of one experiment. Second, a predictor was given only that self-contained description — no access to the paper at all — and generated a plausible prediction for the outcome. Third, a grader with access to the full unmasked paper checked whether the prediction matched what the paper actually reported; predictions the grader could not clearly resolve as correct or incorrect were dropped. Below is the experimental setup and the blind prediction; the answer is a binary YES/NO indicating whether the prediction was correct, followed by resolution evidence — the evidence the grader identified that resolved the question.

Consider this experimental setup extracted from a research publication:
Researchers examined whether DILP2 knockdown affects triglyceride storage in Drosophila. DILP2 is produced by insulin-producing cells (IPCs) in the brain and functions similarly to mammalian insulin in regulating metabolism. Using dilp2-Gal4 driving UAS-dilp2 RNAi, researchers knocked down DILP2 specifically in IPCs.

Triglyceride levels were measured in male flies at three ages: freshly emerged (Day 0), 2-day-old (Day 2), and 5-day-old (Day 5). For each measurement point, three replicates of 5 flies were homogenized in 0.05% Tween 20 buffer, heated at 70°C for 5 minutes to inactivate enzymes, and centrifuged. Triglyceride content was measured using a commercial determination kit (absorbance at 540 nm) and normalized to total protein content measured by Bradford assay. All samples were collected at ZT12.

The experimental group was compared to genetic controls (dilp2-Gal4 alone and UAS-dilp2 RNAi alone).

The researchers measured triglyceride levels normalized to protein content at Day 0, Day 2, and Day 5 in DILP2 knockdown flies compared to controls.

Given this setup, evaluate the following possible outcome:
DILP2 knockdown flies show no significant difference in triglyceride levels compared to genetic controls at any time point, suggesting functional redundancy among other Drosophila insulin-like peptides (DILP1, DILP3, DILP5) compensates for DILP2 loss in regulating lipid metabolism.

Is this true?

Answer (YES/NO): NO